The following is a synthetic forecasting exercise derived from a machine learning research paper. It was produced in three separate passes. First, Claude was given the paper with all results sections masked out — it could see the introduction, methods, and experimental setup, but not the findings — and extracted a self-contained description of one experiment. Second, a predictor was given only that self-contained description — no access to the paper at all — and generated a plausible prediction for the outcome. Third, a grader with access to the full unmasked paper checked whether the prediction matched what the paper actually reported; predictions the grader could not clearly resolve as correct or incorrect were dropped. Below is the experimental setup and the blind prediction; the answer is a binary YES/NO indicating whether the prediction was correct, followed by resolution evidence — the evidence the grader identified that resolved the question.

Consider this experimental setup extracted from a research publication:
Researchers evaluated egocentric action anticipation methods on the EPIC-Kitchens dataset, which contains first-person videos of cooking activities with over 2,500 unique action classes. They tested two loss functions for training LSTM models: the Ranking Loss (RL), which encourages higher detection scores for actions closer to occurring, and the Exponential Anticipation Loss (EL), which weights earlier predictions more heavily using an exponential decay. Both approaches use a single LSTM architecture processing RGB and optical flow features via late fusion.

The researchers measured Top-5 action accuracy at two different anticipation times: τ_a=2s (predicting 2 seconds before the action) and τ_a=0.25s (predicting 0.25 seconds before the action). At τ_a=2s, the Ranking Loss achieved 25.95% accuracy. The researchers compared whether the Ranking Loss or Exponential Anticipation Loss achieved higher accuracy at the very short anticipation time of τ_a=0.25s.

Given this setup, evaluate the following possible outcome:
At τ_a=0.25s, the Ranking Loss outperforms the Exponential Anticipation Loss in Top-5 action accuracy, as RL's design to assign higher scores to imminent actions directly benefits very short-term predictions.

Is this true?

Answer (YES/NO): NO